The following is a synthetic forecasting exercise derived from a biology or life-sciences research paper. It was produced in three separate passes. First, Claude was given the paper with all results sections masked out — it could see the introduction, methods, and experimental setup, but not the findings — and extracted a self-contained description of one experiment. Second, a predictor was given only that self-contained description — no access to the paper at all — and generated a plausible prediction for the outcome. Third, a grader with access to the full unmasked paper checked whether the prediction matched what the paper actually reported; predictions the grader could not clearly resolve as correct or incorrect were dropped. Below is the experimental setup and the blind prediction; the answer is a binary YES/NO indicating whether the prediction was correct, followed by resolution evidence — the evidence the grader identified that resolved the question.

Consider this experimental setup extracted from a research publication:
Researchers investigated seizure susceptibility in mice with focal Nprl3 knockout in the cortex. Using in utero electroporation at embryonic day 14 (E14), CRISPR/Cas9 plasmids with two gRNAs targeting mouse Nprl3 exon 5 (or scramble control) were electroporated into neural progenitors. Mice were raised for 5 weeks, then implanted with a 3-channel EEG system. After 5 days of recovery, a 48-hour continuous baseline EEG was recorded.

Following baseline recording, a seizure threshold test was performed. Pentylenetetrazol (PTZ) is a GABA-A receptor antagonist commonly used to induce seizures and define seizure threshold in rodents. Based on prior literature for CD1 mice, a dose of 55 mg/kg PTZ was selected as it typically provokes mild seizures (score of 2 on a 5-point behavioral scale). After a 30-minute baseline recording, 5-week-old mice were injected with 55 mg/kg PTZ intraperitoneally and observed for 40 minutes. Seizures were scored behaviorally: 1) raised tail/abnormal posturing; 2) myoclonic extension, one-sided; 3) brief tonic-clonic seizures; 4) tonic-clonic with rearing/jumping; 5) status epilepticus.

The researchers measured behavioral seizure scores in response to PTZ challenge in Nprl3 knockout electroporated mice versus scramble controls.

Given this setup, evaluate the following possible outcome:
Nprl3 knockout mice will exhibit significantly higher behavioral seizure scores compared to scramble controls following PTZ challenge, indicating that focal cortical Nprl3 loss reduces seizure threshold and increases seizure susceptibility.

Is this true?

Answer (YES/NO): YES